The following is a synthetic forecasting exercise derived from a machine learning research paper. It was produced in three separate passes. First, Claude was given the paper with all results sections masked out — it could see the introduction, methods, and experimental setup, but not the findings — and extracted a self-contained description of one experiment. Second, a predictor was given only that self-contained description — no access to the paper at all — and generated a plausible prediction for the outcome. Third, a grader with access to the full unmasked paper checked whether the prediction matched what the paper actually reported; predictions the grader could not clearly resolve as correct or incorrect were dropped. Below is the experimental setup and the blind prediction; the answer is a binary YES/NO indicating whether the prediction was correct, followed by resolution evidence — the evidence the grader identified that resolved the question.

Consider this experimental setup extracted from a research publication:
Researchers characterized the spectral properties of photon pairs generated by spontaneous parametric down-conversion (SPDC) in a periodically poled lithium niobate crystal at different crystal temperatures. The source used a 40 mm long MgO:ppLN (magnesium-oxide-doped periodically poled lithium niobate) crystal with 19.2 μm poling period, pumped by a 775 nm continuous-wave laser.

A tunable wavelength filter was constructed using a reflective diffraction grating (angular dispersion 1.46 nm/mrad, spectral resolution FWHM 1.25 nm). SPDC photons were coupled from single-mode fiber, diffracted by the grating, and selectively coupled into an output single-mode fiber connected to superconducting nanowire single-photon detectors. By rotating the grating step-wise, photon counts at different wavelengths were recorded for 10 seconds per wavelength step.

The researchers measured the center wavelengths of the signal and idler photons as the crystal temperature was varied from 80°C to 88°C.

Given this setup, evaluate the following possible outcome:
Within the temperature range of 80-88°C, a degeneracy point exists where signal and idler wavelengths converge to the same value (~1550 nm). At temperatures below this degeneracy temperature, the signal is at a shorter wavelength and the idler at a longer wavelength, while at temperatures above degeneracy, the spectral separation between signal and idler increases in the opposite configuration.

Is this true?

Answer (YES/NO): NO